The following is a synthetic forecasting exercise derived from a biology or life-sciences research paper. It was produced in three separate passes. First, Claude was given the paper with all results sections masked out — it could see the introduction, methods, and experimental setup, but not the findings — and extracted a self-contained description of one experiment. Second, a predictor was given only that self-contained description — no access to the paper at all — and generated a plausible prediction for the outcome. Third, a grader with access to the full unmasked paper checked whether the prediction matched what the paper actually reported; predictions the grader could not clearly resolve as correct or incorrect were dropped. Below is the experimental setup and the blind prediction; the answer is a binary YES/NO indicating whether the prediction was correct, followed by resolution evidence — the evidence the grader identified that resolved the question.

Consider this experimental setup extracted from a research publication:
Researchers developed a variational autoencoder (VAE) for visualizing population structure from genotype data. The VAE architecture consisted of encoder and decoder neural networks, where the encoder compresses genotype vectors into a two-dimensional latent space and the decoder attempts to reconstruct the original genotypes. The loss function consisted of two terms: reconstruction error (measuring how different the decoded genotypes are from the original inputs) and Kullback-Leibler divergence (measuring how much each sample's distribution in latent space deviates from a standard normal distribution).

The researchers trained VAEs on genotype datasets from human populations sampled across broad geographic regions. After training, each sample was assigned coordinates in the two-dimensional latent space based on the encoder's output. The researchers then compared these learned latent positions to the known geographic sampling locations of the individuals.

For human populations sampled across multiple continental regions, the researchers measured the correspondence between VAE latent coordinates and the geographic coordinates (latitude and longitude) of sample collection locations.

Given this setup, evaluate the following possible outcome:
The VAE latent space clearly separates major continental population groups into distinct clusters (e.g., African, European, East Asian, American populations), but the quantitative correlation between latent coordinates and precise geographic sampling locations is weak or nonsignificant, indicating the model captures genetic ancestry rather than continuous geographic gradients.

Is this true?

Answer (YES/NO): NO